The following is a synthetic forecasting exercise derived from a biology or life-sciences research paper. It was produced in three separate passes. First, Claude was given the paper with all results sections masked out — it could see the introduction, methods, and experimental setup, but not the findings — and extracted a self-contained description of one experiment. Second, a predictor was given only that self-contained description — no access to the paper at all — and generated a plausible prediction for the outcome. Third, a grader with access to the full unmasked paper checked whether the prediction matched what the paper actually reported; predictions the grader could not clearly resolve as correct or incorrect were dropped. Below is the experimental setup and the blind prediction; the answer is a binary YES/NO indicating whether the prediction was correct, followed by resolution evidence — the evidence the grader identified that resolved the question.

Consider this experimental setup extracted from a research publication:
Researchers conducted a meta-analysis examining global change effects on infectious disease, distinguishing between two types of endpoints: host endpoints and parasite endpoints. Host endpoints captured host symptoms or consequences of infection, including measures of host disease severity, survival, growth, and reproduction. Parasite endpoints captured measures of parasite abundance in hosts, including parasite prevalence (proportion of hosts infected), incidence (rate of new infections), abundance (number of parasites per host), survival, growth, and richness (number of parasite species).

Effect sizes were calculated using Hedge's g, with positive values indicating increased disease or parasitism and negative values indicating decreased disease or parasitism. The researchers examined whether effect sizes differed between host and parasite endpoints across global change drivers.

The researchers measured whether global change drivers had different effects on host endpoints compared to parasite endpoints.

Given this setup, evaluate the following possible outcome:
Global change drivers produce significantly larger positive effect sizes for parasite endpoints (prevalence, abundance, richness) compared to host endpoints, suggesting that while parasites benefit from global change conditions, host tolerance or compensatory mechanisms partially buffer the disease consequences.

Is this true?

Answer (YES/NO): YES